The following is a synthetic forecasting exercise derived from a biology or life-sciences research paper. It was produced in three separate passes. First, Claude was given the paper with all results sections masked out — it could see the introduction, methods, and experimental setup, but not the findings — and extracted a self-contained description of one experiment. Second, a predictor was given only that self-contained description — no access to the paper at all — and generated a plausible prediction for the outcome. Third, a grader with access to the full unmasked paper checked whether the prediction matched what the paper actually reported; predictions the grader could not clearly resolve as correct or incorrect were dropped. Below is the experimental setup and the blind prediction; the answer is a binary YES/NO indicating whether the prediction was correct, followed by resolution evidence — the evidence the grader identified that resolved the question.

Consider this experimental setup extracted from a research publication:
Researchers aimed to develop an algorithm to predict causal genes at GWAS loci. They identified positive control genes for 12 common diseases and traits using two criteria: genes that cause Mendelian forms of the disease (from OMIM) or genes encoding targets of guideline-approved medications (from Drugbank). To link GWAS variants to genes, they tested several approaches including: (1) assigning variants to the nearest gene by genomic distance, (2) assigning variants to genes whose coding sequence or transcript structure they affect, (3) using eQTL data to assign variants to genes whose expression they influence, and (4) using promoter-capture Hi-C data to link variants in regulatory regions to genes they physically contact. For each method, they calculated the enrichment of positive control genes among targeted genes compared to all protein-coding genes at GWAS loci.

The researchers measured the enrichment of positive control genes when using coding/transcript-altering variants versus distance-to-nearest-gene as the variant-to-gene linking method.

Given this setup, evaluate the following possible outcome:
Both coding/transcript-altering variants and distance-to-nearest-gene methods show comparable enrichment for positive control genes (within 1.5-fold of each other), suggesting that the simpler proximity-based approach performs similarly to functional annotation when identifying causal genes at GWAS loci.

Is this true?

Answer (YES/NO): NO